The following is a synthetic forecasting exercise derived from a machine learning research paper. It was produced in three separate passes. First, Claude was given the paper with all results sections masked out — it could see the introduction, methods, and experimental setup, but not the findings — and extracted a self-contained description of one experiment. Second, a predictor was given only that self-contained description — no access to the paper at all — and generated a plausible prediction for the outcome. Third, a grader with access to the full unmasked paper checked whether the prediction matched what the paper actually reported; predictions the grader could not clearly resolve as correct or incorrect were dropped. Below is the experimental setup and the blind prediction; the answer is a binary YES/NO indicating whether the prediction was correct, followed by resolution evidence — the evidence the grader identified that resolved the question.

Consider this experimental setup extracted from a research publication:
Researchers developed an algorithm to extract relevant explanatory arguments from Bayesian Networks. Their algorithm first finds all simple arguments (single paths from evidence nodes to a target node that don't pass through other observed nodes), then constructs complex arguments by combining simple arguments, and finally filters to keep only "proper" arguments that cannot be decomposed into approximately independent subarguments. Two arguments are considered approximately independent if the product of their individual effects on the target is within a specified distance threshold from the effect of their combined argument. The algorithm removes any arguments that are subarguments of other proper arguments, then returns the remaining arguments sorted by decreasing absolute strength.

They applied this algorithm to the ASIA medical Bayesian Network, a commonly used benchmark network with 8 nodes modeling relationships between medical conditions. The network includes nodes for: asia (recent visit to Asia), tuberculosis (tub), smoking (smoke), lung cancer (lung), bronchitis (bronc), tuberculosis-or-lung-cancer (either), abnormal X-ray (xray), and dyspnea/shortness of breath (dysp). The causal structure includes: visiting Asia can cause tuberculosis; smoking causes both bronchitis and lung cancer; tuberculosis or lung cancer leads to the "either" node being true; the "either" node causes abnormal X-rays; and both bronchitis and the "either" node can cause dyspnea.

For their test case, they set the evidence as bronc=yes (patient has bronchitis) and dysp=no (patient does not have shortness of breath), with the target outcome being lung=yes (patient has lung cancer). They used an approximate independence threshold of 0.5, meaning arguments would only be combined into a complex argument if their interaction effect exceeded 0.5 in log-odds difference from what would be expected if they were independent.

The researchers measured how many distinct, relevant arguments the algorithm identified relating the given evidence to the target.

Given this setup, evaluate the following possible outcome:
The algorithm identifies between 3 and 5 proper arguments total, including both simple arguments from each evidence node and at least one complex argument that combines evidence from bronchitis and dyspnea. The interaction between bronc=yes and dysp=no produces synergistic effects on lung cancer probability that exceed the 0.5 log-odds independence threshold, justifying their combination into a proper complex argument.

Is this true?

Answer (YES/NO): NO